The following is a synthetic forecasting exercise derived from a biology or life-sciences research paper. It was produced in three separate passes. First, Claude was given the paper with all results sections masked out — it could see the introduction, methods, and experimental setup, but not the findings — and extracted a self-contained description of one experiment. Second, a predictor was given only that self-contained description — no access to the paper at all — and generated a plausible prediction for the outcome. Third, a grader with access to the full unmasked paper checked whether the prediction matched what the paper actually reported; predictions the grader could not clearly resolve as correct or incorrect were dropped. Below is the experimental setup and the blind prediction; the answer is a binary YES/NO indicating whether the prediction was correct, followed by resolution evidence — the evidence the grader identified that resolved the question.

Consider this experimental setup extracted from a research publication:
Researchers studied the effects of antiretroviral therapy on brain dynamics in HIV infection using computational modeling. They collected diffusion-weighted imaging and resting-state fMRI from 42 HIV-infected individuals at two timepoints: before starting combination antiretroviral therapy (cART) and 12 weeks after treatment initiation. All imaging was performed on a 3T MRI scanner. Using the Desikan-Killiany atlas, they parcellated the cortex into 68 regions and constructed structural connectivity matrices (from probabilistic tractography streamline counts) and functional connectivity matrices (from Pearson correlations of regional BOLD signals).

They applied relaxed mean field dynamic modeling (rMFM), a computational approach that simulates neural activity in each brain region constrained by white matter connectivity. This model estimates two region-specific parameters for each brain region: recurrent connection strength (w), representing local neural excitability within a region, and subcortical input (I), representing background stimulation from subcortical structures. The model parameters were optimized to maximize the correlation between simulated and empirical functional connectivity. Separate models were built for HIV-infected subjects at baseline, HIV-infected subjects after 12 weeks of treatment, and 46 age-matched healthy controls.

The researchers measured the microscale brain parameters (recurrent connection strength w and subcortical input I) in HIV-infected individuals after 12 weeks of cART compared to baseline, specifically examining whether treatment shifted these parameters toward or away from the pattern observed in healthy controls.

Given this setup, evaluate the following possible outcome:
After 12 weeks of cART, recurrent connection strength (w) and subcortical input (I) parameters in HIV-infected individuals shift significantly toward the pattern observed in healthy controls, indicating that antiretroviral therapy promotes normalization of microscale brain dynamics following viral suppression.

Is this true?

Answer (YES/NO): YES